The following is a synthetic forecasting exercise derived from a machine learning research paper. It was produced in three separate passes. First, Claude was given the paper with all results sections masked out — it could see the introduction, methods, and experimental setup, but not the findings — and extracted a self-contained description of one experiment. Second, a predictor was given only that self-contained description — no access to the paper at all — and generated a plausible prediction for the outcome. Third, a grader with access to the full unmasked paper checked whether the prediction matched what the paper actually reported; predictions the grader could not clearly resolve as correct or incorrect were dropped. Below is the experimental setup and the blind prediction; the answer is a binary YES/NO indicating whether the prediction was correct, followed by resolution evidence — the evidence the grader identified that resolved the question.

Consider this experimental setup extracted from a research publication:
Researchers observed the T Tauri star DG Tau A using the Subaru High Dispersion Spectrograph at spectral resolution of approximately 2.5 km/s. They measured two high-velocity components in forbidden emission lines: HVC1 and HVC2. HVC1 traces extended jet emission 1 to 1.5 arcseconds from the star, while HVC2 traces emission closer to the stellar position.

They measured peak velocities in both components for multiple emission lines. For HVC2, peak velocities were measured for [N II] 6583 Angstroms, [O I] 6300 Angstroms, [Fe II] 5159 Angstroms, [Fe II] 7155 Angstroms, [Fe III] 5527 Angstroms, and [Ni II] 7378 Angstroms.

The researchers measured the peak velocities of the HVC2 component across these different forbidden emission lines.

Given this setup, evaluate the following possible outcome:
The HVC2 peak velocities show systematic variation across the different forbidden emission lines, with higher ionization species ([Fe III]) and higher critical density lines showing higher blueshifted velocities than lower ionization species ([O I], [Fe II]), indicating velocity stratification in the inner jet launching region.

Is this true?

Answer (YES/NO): NO